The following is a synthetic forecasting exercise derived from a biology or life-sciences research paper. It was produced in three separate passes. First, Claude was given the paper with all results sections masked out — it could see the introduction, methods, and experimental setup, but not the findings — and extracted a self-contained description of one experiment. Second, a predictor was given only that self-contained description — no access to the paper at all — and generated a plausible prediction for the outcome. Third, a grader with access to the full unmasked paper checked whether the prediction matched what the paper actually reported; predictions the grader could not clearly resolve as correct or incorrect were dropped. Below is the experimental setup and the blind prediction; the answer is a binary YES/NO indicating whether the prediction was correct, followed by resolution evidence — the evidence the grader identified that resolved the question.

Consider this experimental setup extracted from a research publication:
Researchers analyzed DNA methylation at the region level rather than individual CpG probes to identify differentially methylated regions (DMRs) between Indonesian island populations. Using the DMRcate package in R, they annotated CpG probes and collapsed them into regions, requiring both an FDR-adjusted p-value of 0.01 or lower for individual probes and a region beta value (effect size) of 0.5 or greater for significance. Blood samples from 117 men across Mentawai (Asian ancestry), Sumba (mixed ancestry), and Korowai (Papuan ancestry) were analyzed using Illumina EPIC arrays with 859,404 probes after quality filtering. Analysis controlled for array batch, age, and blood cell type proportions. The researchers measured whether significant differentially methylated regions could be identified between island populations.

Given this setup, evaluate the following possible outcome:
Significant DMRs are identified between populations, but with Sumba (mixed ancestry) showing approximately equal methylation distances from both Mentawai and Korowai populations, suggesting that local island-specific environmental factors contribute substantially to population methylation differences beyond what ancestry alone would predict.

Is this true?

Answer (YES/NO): NO